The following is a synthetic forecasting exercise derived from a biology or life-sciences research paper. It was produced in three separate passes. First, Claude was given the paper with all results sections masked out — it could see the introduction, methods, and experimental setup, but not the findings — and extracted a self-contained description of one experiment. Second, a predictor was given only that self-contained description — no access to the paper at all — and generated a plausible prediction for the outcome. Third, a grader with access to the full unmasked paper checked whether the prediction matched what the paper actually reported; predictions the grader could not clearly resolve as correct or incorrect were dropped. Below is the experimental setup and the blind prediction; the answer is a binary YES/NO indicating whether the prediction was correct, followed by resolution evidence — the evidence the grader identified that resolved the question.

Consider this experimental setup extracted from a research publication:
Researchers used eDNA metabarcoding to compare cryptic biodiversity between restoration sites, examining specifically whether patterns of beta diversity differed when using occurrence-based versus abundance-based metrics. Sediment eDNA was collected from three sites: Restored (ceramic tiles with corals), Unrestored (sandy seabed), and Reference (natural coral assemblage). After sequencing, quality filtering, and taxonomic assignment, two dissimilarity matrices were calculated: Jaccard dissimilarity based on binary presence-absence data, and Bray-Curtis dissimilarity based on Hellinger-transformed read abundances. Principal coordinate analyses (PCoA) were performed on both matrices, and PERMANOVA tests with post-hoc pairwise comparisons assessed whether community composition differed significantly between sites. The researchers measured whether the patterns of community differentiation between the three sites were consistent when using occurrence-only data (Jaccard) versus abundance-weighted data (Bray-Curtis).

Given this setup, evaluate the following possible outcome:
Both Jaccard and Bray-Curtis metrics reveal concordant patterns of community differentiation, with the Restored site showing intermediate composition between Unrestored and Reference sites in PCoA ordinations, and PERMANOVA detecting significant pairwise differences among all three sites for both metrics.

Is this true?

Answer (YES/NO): NO